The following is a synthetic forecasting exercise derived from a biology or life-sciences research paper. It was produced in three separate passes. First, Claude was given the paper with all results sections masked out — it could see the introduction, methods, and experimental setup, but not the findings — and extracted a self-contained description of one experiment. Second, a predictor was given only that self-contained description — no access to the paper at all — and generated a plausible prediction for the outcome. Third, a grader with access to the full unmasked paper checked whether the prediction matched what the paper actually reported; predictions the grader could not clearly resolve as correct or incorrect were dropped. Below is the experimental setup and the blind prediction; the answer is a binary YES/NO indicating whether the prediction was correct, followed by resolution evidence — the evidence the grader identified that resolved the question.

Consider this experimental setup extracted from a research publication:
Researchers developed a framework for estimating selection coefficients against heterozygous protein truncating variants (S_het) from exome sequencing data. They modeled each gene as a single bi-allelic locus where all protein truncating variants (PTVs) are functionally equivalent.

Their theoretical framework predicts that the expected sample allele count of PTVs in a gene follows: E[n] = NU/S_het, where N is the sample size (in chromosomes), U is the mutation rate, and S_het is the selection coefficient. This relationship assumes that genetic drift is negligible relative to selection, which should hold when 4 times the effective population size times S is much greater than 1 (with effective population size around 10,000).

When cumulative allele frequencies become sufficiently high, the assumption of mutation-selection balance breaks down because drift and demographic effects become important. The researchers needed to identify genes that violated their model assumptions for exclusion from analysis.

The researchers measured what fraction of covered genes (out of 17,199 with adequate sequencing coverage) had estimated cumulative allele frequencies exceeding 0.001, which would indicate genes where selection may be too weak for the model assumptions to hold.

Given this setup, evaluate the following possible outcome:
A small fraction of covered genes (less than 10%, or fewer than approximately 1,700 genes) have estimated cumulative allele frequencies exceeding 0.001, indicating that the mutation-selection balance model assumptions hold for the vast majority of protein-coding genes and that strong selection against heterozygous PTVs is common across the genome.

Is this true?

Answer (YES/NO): YES